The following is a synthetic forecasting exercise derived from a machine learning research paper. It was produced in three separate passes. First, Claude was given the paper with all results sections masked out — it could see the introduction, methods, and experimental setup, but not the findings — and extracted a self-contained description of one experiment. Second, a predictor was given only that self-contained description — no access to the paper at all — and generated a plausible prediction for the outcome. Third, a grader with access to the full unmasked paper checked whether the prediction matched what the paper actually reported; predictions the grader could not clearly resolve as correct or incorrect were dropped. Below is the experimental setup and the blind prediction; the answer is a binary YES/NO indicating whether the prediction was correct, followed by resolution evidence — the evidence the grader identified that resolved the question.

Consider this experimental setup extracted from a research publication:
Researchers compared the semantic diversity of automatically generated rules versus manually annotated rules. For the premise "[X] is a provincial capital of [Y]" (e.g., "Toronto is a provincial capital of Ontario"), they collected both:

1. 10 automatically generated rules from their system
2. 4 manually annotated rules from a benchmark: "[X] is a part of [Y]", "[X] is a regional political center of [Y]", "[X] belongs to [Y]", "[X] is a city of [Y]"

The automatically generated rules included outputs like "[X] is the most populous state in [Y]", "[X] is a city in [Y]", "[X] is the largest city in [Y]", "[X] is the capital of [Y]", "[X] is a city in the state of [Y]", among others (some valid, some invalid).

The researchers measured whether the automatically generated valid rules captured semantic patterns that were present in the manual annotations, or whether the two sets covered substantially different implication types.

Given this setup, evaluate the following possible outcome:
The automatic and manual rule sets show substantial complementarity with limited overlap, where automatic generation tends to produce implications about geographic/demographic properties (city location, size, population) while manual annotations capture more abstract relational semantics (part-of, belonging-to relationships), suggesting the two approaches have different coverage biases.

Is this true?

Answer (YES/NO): YES